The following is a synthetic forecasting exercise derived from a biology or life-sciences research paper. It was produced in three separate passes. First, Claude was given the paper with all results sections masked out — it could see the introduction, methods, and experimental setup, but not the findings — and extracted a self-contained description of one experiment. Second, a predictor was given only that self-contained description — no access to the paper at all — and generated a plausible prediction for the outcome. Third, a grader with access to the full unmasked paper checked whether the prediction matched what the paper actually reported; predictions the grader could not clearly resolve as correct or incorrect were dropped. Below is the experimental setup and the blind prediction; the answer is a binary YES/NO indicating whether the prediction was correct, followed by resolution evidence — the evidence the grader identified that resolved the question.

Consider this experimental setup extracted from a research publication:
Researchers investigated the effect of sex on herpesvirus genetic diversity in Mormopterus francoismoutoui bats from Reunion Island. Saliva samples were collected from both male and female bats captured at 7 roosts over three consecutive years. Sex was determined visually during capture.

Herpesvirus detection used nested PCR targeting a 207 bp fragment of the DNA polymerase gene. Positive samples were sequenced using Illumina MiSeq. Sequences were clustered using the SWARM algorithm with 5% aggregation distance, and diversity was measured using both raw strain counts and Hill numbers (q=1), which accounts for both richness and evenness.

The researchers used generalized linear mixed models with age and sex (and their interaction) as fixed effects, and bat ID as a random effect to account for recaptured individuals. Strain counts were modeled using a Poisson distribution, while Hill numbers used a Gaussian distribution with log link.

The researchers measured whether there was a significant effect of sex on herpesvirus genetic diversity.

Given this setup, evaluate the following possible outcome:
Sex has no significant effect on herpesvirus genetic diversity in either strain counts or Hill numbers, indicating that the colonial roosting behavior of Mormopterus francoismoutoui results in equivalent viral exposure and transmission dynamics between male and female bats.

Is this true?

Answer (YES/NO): YES